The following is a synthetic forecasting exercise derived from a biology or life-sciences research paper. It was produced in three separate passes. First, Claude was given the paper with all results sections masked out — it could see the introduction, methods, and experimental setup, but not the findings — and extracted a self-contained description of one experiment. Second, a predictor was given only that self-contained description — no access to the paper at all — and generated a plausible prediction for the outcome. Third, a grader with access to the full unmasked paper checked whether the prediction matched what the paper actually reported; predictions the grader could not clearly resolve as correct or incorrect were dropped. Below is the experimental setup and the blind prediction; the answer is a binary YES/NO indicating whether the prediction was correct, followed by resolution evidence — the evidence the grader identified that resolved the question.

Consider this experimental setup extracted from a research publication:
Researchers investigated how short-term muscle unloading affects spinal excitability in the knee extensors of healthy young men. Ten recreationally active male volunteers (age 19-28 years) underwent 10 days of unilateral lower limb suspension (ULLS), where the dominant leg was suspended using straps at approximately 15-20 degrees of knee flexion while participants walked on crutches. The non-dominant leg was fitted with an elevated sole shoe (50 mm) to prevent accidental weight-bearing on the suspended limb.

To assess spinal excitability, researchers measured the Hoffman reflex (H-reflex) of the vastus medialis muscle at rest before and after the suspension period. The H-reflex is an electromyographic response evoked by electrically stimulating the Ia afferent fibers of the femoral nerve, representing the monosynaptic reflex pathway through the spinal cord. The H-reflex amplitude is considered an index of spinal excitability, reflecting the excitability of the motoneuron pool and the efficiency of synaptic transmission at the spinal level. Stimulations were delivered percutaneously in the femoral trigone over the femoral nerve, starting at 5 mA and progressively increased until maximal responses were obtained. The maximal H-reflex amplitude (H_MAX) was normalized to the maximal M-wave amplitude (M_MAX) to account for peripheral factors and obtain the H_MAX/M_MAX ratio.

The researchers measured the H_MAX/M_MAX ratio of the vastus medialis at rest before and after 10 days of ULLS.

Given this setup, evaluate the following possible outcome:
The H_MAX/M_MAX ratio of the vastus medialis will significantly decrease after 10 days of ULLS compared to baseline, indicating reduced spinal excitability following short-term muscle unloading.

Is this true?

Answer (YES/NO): NO